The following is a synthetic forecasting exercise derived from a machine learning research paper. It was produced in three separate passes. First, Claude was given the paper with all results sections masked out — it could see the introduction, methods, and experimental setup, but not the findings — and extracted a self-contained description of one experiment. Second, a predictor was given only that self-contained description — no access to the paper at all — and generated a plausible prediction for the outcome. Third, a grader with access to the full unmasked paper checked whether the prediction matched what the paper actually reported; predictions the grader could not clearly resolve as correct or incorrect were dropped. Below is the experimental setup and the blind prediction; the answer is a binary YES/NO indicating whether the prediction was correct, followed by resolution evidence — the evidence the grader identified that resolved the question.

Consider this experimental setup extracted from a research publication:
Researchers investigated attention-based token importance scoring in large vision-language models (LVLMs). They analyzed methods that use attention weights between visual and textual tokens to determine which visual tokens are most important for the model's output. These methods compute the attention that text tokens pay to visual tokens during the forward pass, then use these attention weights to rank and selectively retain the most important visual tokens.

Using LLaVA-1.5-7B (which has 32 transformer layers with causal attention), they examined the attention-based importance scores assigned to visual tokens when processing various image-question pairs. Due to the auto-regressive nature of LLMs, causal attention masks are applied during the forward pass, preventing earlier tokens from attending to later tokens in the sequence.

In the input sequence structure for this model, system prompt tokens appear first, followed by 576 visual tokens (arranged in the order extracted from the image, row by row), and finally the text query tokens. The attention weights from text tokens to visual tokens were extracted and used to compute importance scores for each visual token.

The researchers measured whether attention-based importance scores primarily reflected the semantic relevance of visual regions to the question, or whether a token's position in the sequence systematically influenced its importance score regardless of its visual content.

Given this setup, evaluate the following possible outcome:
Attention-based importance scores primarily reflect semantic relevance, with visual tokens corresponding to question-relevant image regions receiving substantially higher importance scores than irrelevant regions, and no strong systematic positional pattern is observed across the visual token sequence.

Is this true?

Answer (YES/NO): NO